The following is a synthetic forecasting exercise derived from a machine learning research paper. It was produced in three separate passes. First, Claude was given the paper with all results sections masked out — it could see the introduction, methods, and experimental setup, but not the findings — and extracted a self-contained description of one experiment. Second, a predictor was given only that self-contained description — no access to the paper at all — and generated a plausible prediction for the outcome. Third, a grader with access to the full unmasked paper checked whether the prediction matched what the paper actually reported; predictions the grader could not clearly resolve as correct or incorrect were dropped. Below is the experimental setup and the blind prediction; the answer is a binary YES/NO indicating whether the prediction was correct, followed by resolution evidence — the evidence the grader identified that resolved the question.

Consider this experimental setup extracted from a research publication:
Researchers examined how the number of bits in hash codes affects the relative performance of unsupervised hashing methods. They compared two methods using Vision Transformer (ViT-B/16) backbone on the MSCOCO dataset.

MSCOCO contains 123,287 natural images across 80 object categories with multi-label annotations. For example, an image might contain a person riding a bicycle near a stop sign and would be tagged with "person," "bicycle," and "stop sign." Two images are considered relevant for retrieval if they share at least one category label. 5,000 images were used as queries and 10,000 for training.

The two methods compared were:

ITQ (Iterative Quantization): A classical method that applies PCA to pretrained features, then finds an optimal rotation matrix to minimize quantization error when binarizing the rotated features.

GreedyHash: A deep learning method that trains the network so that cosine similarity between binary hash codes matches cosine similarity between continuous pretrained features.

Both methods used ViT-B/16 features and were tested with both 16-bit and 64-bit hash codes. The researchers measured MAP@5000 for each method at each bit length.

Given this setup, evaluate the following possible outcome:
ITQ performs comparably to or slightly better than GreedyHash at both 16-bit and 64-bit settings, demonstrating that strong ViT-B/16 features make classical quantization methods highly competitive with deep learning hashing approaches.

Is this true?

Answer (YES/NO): NO